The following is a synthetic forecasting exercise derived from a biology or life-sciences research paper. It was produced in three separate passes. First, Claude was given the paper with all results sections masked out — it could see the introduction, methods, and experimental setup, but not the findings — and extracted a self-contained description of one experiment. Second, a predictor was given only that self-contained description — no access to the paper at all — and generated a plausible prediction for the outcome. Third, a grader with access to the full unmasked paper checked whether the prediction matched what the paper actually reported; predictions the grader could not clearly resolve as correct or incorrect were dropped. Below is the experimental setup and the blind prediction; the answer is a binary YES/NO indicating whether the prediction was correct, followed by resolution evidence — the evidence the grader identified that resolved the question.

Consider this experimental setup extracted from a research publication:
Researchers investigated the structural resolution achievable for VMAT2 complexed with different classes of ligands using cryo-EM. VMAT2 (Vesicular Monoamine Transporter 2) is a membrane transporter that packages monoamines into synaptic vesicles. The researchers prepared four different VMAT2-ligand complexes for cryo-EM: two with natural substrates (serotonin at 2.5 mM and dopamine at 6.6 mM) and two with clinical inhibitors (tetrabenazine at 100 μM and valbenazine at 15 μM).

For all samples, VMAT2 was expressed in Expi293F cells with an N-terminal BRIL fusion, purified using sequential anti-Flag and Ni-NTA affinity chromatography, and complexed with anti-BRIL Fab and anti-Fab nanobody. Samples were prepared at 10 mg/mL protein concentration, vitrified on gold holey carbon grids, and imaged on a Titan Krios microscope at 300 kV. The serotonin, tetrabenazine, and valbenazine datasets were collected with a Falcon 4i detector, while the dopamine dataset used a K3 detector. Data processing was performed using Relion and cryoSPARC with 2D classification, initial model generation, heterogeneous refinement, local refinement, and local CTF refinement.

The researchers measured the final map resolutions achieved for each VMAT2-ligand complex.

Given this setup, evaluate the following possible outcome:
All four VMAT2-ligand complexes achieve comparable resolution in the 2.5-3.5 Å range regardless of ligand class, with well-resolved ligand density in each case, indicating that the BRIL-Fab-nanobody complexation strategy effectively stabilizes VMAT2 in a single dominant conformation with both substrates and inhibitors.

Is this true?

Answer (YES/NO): NO